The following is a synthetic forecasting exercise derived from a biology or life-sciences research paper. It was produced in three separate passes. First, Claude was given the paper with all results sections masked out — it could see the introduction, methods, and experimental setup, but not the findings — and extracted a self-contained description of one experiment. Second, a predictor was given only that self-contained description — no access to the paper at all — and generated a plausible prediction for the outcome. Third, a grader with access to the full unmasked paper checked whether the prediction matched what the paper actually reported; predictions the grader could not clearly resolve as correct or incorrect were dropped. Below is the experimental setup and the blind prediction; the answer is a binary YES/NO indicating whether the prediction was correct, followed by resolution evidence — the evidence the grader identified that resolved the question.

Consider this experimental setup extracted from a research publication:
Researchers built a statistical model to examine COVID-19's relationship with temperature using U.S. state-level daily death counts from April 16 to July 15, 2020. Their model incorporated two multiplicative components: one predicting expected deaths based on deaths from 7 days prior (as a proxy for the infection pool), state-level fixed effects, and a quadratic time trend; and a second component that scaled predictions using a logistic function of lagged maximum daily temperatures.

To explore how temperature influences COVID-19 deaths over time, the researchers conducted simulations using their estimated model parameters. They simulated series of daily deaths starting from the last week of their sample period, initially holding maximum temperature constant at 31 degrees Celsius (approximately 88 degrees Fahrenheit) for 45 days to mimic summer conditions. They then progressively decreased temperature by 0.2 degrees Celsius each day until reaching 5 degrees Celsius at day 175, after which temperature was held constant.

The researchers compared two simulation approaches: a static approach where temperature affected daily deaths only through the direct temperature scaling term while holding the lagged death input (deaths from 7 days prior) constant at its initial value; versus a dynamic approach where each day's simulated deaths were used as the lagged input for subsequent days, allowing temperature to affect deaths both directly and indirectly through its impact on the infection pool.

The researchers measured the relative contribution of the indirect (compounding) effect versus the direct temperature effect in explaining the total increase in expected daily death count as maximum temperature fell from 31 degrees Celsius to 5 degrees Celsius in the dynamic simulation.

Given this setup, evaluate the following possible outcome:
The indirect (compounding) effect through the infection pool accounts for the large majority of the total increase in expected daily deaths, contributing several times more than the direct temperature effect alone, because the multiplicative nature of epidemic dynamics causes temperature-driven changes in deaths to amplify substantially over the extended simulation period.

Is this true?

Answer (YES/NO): YES